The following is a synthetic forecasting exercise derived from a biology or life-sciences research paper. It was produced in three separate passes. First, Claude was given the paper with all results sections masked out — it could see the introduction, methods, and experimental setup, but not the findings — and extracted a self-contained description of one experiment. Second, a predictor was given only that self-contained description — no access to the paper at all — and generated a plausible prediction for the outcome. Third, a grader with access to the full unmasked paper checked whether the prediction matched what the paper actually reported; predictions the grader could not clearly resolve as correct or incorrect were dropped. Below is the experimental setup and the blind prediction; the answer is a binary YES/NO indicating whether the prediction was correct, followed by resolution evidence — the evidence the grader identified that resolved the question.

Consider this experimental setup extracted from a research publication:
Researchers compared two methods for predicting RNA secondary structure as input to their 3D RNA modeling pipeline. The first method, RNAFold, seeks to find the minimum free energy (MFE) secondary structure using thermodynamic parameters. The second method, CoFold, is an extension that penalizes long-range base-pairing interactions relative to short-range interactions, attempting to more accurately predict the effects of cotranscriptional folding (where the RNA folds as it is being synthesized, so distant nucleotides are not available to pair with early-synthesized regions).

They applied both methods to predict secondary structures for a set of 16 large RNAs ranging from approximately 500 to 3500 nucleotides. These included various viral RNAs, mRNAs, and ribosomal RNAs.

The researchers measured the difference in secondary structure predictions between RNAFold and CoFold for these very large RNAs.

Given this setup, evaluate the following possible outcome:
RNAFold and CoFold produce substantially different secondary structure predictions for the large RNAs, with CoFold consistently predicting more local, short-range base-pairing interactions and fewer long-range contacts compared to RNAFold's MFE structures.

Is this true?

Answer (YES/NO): YES